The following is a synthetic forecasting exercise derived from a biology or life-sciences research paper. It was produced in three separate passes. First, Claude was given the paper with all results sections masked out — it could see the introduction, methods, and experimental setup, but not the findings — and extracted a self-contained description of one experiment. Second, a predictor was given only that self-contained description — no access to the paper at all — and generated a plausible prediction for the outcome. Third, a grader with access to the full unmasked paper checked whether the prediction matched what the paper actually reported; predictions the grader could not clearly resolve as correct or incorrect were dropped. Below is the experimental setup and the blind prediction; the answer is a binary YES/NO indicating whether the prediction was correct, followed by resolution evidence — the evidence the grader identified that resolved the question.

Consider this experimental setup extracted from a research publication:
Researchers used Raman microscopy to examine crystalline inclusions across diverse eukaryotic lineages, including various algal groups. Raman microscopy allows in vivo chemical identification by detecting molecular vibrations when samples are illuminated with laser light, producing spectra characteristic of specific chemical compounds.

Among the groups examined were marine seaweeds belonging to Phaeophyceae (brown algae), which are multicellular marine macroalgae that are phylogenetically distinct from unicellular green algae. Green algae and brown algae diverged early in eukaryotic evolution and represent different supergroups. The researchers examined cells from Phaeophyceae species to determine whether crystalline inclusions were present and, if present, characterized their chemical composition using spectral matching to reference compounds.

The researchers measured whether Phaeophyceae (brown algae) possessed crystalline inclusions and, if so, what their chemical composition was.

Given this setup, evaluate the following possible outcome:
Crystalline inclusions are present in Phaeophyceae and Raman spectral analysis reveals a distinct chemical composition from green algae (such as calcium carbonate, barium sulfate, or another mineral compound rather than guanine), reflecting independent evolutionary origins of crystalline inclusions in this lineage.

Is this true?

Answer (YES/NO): NO